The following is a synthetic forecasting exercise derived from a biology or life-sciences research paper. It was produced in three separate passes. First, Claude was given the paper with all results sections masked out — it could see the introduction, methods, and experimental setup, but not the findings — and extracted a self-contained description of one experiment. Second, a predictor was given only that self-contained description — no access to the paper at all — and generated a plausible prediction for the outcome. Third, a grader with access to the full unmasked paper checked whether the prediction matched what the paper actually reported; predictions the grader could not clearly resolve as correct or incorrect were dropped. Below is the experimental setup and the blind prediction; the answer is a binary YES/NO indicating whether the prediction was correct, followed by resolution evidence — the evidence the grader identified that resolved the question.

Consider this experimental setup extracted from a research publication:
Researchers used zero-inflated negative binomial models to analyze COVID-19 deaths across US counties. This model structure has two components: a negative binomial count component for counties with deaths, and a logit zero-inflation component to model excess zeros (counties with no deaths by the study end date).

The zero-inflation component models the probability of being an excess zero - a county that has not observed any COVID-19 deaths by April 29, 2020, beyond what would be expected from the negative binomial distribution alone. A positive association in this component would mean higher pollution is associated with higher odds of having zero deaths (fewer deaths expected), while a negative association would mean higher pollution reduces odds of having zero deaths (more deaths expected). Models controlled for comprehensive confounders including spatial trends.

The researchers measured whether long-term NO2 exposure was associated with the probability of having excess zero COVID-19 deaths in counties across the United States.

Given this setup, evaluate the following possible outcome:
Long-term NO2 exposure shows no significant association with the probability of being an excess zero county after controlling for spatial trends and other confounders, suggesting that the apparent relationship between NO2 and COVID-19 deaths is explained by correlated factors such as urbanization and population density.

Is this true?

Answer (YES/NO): NO